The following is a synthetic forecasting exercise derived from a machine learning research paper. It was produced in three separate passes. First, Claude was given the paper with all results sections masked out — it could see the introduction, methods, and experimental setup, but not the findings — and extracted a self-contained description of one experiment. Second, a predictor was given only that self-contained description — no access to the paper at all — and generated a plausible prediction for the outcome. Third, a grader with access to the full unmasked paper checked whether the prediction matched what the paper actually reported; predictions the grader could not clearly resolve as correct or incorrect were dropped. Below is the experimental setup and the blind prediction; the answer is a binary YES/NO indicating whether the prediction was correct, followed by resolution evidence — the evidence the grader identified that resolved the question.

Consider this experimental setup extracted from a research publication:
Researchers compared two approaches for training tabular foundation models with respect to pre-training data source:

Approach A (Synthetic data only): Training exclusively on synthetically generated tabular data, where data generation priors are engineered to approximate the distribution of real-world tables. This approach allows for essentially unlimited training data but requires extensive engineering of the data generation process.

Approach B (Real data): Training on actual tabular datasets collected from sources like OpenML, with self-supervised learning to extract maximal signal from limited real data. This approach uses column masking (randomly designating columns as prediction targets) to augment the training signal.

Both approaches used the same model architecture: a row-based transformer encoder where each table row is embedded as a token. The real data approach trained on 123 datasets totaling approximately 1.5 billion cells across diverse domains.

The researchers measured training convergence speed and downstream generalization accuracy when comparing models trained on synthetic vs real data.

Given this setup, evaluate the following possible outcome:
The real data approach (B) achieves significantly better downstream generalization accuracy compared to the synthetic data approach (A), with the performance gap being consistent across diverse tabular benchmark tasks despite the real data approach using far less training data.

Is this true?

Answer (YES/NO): NO